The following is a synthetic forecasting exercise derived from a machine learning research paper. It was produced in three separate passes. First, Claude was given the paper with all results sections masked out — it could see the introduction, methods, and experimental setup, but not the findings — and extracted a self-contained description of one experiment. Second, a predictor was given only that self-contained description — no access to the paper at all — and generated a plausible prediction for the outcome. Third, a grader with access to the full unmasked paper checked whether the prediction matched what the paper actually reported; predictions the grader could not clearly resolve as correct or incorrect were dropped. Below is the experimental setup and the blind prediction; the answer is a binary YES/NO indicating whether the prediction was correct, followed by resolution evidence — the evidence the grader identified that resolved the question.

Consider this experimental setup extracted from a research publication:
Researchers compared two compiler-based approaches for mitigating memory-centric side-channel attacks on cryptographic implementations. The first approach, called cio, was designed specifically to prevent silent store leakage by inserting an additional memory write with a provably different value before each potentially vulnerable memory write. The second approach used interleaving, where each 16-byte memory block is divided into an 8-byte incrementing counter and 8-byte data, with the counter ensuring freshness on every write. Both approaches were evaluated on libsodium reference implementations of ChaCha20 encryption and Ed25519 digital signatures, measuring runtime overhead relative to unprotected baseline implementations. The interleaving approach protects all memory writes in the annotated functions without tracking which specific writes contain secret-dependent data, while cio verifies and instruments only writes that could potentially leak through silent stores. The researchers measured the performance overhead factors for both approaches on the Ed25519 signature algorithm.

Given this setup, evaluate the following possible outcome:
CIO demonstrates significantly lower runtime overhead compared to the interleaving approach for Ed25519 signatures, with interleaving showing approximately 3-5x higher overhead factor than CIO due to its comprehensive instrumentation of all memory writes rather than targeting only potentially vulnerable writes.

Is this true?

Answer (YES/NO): NO